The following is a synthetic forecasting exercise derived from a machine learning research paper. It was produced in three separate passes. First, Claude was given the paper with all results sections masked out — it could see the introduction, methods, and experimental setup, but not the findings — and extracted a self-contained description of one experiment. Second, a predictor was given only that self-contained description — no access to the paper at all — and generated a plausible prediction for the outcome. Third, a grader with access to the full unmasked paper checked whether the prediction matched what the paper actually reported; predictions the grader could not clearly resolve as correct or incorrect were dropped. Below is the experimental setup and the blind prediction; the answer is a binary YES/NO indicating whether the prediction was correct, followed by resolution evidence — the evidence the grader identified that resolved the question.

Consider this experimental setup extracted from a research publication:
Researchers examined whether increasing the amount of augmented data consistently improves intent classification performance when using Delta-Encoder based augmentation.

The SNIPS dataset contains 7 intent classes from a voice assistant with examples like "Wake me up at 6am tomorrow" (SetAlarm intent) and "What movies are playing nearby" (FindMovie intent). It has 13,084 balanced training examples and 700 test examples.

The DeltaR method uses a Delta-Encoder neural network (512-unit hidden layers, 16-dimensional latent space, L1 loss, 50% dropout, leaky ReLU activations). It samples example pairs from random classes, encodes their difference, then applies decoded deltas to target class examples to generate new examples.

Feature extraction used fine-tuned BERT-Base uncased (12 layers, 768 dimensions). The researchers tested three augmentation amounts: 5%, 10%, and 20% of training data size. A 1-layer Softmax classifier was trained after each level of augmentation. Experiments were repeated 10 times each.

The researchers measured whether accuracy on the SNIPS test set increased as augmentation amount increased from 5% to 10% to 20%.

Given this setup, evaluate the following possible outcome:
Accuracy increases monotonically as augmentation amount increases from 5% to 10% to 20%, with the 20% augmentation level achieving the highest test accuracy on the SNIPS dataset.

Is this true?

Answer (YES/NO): NO